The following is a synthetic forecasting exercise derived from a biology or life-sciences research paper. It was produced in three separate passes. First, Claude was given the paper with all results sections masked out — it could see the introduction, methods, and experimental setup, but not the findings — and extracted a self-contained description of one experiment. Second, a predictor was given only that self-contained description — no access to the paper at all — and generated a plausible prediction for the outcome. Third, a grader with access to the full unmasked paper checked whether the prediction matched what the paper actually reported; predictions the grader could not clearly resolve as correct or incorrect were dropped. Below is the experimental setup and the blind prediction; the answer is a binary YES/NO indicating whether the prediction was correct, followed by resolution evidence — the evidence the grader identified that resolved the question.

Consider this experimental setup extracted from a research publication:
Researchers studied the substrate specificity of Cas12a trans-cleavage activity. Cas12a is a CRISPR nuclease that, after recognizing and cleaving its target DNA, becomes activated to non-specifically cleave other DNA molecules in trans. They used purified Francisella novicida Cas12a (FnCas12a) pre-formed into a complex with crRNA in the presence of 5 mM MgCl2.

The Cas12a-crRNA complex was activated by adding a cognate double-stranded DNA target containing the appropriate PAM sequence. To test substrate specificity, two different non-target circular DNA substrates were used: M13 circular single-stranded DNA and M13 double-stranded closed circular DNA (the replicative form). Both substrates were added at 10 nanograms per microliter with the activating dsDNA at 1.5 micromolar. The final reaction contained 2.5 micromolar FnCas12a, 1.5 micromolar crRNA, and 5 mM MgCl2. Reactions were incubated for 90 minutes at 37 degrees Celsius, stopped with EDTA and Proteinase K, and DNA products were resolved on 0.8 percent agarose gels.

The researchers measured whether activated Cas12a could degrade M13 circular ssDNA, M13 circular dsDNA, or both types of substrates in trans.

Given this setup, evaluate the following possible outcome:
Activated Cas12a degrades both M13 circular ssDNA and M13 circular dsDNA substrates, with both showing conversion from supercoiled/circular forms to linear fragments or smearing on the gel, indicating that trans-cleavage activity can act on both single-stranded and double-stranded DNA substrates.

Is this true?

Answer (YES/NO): NO